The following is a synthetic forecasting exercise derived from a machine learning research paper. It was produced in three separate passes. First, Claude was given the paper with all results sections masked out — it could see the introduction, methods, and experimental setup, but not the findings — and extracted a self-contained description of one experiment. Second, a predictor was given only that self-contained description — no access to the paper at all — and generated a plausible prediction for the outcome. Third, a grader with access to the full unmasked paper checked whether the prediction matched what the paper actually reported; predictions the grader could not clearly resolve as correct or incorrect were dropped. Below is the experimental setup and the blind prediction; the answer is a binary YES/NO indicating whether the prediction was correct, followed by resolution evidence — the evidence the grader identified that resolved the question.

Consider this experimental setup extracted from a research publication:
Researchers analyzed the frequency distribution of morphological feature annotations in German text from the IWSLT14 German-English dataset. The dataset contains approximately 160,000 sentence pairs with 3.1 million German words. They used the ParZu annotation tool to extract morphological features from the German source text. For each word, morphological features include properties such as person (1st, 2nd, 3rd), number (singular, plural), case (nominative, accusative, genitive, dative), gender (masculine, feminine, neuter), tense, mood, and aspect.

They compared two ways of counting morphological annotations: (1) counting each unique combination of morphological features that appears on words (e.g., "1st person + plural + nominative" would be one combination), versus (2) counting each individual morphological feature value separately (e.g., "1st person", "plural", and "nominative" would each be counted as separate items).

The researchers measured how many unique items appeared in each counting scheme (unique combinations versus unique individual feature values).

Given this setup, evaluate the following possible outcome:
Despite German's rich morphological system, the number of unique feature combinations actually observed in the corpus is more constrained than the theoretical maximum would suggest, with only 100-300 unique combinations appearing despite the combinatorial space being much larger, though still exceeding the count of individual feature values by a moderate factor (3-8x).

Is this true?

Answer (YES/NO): NO